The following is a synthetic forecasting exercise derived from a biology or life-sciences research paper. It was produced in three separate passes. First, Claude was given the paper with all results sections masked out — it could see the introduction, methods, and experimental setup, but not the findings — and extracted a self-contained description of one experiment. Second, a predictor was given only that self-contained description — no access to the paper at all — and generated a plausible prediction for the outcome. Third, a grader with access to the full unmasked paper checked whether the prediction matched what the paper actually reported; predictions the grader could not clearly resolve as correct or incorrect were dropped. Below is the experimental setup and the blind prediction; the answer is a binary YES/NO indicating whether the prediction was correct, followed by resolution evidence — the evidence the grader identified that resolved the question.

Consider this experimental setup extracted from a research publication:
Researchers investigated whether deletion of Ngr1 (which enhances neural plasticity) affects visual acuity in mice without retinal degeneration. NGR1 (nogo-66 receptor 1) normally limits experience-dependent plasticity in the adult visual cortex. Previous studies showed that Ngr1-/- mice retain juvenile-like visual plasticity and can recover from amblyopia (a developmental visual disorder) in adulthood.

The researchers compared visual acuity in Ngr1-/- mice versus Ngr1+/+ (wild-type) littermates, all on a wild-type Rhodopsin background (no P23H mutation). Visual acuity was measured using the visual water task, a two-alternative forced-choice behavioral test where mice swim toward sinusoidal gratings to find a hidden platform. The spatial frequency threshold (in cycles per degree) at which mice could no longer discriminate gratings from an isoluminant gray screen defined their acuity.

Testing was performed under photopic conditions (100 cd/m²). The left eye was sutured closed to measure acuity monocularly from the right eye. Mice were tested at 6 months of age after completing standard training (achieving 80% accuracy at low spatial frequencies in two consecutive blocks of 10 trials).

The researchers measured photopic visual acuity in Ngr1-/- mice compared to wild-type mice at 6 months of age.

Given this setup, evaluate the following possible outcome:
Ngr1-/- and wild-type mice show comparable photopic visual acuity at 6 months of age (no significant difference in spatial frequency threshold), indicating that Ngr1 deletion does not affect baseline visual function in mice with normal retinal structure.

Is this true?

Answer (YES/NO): YES